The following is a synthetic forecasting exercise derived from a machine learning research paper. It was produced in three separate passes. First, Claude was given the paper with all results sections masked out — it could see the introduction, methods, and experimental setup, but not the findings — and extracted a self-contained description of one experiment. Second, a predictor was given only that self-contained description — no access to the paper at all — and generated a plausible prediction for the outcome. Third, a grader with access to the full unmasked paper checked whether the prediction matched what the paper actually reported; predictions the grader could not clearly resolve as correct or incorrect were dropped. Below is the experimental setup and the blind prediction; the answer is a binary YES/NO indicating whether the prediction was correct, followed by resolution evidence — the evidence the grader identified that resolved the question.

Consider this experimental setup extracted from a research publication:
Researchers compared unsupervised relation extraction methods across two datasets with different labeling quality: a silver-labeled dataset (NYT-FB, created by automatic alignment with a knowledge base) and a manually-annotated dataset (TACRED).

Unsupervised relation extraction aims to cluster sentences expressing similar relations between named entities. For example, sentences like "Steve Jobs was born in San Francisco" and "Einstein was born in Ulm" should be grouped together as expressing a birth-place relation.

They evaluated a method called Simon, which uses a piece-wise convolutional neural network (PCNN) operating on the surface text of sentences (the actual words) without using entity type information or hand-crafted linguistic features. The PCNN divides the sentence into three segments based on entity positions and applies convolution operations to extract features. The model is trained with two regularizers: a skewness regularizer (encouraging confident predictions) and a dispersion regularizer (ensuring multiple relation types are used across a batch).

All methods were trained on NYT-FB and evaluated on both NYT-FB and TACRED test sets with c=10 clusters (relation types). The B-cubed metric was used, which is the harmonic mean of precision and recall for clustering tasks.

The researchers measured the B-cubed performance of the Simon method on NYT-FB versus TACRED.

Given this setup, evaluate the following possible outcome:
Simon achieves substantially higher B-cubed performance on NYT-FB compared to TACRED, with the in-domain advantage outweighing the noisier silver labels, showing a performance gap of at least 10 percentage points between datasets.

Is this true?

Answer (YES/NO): YES